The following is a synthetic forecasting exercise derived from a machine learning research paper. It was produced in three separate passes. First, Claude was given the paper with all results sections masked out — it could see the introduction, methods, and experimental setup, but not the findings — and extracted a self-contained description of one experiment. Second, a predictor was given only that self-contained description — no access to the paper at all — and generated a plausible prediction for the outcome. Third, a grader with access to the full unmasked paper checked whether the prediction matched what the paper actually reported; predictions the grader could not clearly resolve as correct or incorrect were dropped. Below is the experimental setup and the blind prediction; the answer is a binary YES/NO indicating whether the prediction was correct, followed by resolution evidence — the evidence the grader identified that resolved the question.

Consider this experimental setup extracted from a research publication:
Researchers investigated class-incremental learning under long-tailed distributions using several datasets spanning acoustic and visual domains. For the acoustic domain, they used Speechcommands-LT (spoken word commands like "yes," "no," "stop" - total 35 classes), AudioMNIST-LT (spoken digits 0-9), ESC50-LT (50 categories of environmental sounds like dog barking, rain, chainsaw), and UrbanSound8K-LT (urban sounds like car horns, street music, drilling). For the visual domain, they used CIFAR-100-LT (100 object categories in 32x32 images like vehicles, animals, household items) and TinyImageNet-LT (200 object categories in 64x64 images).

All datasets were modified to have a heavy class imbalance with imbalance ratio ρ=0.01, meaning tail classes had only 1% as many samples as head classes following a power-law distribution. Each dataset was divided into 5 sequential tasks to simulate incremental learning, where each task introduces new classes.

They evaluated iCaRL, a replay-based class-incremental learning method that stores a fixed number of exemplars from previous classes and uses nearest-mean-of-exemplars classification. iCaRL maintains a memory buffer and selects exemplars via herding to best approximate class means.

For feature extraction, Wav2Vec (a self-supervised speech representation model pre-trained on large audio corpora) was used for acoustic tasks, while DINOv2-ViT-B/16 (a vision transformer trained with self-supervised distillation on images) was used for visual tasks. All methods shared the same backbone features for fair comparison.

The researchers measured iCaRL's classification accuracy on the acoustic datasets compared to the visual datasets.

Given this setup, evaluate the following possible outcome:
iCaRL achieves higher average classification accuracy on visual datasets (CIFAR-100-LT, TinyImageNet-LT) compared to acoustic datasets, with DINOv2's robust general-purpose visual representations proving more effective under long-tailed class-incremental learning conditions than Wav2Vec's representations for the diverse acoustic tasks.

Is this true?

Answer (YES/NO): YES